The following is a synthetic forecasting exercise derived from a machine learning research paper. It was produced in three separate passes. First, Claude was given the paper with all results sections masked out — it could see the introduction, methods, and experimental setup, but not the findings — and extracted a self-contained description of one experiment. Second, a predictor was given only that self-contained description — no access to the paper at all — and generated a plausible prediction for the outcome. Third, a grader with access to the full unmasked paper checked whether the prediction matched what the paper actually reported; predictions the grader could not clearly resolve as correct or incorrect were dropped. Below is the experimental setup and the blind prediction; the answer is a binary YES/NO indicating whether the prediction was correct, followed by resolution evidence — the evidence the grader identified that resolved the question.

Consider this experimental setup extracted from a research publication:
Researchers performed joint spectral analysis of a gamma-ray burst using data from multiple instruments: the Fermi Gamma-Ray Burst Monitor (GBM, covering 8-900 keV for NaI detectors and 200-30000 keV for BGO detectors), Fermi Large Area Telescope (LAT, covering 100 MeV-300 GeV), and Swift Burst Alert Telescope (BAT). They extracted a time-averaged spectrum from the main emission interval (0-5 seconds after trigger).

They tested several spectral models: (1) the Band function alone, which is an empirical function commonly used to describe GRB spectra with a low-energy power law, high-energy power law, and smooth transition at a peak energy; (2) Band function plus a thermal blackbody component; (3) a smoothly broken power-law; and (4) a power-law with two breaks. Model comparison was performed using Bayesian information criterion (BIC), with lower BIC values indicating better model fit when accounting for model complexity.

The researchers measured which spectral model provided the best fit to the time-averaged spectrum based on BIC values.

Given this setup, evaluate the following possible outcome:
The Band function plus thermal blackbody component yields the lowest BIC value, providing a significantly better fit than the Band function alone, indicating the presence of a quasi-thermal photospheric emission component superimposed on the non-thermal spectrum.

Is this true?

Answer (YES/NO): NO